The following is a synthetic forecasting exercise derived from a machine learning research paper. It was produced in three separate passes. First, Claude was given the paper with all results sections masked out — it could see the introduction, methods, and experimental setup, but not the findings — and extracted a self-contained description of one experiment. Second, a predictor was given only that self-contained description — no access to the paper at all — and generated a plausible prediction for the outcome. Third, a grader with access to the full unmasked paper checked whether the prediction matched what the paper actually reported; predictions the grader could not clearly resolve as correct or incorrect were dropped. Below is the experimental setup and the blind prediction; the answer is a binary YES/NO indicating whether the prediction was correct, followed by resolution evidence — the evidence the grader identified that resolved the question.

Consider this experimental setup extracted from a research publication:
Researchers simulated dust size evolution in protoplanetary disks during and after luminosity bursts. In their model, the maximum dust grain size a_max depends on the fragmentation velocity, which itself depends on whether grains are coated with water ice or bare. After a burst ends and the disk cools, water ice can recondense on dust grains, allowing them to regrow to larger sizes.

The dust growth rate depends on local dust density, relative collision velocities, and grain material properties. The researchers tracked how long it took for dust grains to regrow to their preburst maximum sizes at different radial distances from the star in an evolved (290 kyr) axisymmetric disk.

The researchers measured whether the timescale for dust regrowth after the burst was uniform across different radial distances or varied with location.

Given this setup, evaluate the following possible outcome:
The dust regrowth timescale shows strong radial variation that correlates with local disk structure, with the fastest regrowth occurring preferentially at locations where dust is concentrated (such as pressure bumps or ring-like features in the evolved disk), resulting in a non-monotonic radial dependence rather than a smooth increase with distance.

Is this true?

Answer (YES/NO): NO